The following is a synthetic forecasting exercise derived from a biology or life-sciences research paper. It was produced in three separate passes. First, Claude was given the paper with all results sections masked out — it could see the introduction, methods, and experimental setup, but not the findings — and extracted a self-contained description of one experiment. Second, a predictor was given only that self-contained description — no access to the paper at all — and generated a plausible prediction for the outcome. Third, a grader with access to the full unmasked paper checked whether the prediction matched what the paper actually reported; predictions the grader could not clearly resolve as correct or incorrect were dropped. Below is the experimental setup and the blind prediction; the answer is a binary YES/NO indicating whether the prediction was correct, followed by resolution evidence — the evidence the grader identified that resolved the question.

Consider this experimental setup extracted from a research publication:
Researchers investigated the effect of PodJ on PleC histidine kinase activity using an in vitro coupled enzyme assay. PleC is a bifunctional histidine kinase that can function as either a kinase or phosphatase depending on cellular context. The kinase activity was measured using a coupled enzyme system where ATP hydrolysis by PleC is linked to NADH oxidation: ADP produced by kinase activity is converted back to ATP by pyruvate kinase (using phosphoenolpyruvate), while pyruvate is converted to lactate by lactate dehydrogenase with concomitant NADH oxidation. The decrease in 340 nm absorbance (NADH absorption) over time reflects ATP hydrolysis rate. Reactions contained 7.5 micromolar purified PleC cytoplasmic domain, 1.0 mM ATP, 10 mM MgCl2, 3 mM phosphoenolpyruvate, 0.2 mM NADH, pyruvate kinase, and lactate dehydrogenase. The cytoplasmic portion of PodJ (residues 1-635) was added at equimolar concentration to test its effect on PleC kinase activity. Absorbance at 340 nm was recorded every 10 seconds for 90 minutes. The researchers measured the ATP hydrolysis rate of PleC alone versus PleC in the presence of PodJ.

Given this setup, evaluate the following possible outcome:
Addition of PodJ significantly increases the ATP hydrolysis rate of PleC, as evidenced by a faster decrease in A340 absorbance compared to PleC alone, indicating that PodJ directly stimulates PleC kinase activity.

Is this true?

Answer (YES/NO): NO